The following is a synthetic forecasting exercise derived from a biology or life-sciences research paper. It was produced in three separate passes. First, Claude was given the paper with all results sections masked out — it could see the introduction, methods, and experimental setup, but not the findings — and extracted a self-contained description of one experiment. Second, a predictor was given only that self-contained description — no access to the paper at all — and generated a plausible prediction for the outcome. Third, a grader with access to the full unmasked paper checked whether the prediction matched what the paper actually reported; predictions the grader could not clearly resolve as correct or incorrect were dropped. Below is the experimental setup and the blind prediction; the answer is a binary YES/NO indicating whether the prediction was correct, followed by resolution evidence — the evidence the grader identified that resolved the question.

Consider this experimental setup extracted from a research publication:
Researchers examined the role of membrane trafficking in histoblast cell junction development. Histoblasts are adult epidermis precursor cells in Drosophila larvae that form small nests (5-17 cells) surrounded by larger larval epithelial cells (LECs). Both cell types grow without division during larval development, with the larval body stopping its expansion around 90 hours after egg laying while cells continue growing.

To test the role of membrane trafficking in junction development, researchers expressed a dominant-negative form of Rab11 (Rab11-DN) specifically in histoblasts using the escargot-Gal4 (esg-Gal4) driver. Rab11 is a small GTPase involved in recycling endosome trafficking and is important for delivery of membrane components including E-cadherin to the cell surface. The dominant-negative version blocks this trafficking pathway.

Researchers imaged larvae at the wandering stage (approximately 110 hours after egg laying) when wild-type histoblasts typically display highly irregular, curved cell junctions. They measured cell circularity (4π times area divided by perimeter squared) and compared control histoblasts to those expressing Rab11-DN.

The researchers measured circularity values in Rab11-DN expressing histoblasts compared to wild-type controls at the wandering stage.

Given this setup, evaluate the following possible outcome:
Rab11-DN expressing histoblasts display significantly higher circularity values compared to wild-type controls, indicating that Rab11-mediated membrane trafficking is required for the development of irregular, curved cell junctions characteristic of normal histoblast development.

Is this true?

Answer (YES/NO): YES